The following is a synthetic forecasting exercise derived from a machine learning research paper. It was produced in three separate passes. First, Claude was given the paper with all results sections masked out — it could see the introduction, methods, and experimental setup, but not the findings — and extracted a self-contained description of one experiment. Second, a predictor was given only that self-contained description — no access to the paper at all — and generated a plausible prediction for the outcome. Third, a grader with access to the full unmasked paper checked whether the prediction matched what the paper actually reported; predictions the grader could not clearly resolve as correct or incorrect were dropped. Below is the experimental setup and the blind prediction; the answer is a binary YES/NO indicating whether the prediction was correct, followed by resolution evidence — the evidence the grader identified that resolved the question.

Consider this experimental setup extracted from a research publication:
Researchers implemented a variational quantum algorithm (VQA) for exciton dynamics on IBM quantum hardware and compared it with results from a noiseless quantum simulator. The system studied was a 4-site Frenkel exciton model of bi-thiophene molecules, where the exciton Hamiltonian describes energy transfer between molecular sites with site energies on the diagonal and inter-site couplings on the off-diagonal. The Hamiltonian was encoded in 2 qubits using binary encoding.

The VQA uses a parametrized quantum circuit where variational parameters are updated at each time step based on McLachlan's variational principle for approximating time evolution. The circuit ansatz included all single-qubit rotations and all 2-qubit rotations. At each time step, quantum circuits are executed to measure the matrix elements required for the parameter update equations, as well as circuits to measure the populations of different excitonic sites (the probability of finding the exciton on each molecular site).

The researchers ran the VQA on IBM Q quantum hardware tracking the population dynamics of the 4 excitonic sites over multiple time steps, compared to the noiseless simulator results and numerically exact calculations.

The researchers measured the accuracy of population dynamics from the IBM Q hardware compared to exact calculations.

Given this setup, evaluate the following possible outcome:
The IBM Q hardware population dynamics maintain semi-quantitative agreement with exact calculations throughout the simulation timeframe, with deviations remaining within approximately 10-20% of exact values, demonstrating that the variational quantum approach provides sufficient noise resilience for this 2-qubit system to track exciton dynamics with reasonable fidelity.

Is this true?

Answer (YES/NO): NO